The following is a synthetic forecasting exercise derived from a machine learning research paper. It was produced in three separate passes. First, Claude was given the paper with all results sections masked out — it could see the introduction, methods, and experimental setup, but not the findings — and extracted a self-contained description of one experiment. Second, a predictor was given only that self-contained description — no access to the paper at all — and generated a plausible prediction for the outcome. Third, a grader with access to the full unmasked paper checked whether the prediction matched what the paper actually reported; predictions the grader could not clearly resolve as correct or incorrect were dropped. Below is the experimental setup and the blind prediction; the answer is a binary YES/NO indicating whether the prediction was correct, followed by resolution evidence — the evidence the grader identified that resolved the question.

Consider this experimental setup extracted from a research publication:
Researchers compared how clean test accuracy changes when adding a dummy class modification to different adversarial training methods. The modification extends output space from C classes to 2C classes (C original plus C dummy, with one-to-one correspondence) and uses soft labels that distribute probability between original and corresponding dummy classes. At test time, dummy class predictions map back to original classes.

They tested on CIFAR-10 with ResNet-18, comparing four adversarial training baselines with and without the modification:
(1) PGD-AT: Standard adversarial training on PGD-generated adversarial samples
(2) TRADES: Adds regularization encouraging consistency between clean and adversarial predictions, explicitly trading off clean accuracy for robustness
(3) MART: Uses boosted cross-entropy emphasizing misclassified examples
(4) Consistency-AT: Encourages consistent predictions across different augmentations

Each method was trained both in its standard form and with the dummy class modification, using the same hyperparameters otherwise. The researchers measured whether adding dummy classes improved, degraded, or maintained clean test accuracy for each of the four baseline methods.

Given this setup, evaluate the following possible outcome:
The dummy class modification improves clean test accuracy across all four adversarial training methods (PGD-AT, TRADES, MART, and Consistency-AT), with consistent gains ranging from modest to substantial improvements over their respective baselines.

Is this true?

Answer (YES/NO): NO